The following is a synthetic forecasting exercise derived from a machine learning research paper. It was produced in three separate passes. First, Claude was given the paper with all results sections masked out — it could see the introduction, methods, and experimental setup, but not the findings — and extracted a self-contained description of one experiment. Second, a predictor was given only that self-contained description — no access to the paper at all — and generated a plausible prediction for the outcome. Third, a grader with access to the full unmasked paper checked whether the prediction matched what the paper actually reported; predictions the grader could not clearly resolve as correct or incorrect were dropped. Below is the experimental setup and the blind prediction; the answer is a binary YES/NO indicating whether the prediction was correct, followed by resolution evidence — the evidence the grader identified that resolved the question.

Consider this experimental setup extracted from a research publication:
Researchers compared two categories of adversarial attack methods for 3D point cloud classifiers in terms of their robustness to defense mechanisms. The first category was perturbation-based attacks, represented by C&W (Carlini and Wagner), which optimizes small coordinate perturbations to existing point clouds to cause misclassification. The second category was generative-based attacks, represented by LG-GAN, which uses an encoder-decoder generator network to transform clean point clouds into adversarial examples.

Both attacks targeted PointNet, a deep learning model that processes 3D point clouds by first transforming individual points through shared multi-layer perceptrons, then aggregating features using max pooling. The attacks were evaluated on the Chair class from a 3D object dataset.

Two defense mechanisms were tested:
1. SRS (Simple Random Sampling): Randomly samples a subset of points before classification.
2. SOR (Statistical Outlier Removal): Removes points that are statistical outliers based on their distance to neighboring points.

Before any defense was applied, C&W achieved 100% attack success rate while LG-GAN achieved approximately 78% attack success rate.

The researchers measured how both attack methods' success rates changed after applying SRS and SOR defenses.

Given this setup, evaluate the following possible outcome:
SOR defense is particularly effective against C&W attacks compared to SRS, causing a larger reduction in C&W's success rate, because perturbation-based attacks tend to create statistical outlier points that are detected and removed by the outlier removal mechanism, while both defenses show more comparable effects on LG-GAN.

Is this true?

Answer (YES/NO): NO